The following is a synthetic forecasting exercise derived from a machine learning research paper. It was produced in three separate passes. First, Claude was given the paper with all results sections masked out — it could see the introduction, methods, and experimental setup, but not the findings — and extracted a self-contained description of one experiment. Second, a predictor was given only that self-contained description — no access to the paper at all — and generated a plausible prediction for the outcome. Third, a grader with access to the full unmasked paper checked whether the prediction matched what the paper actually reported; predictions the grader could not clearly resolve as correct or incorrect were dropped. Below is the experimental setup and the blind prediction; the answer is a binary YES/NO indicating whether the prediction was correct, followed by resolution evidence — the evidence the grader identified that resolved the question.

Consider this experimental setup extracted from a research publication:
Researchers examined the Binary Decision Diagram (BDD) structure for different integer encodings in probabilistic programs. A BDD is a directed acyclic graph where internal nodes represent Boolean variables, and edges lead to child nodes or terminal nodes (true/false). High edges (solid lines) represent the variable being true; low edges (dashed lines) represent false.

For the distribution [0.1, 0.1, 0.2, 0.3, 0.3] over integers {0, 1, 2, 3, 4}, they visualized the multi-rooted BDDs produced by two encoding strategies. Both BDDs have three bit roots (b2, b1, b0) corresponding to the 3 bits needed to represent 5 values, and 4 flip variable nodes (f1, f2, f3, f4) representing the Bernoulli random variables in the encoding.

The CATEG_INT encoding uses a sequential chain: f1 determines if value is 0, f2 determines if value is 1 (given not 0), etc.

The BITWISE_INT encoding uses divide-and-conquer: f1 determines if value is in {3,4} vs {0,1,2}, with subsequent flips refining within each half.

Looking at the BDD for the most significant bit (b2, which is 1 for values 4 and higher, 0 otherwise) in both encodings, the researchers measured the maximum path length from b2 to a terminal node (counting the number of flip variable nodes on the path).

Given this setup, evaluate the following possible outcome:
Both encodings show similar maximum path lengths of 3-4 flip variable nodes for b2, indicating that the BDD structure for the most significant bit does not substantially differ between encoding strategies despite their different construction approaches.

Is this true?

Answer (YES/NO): NO